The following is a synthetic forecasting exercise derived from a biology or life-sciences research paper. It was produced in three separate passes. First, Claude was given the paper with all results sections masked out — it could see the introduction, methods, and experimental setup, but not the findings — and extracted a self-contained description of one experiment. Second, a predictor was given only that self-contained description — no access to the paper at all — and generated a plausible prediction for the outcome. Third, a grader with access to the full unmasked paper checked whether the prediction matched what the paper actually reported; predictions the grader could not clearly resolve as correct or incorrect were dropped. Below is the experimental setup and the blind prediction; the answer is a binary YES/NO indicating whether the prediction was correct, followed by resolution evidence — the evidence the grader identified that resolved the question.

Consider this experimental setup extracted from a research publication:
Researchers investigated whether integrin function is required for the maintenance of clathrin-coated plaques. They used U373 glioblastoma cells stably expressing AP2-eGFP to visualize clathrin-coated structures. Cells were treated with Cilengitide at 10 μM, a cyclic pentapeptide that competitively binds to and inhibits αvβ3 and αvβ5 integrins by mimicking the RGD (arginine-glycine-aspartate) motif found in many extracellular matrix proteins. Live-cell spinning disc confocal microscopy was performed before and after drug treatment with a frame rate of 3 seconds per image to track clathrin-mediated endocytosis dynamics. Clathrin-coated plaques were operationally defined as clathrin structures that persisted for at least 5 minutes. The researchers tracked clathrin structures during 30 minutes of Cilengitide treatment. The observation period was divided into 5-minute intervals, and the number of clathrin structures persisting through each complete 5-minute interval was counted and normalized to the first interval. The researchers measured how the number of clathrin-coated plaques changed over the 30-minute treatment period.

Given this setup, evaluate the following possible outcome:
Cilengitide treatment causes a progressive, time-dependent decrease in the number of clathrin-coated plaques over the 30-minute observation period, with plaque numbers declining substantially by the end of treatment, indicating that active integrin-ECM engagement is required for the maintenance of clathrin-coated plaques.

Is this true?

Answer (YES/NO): NO